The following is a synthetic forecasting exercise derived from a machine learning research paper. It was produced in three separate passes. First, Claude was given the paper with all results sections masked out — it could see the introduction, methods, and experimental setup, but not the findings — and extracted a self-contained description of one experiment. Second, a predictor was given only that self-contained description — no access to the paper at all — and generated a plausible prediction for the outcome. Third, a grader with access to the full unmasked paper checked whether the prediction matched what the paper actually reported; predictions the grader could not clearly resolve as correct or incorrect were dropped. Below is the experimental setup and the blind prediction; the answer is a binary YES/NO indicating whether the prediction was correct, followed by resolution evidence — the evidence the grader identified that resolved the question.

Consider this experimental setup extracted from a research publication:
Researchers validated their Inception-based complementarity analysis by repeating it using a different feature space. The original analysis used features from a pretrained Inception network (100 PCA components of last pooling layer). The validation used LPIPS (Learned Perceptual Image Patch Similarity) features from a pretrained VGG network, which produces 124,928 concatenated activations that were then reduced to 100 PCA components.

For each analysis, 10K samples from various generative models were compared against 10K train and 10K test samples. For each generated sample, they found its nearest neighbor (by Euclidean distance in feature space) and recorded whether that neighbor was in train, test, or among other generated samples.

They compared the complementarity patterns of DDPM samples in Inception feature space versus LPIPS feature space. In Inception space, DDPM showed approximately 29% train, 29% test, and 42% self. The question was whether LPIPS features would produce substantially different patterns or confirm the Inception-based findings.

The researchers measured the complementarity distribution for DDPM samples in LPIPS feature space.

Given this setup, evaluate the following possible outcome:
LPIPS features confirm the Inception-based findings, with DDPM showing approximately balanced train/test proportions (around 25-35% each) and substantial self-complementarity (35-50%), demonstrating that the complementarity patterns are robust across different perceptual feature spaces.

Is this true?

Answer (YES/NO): YES